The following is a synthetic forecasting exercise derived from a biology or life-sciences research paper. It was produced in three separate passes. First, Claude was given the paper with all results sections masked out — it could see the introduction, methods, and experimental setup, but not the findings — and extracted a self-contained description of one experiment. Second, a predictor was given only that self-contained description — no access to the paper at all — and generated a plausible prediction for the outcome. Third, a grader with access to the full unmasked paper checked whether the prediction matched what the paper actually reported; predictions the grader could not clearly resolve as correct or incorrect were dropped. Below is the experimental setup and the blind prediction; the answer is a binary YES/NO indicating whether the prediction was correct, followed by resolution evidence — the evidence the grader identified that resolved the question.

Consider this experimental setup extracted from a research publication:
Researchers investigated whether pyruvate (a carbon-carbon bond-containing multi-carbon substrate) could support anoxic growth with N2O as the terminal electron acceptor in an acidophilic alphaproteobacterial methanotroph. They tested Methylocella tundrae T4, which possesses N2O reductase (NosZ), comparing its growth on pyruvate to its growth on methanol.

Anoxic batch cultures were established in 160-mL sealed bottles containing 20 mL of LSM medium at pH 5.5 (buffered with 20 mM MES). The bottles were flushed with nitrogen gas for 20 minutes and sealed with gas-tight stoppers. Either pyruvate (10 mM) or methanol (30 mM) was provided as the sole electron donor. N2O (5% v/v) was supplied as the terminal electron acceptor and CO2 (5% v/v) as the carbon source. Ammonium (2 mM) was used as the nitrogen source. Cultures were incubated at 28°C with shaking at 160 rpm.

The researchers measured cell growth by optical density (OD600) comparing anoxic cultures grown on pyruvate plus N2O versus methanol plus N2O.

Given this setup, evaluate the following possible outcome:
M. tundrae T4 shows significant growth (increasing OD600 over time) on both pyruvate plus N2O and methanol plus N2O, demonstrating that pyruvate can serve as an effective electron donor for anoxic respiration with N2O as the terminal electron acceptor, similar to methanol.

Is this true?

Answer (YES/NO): YES